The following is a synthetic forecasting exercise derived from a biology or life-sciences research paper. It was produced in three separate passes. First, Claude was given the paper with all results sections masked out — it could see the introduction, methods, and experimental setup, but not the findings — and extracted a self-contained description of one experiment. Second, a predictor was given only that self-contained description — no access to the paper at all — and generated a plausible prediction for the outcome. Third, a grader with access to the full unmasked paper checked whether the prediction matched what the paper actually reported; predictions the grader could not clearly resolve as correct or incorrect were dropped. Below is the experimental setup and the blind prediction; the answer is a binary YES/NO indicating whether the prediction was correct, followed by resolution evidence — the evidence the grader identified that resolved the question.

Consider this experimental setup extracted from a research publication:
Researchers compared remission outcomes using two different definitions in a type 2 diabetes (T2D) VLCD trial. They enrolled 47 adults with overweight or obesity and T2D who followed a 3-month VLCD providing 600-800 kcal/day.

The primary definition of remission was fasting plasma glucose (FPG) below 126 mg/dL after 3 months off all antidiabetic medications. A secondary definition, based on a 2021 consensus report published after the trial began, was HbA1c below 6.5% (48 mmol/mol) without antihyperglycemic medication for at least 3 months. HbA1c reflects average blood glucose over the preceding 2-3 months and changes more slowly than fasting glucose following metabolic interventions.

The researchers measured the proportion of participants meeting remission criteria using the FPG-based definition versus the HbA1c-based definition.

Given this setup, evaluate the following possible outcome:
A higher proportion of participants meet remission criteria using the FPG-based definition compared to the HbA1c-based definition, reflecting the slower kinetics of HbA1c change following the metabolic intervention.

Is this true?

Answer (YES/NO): NO